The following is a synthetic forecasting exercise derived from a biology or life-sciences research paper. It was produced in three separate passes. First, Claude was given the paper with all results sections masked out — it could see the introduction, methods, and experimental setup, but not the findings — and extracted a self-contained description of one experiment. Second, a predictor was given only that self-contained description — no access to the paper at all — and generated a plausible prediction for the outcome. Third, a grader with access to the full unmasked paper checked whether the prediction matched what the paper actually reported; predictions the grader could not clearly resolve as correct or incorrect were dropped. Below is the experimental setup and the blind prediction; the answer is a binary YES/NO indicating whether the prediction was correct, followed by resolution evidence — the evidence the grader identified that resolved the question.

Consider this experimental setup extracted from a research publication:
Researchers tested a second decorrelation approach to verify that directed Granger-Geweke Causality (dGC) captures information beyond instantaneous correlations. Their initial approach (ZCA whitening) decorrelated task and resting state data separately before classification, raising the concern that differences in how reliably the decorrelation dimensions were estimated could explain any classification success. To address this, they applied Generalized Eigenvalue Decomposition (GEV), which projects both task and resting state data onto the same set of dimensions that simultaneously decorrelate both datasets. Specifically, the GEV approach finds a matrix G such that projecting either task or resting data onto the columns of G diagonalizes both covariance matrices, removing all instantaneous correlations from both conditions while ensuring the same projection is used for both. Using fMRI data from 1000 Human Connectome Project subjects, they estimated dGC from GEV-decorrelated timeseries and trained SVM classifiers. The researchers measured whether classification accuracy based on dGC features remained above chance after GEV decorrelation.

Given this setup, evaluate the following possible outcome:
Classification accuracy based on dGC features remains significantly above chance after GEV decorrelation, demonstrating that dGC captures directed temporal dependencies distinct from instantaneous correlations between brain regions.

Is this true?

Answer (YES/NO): YES